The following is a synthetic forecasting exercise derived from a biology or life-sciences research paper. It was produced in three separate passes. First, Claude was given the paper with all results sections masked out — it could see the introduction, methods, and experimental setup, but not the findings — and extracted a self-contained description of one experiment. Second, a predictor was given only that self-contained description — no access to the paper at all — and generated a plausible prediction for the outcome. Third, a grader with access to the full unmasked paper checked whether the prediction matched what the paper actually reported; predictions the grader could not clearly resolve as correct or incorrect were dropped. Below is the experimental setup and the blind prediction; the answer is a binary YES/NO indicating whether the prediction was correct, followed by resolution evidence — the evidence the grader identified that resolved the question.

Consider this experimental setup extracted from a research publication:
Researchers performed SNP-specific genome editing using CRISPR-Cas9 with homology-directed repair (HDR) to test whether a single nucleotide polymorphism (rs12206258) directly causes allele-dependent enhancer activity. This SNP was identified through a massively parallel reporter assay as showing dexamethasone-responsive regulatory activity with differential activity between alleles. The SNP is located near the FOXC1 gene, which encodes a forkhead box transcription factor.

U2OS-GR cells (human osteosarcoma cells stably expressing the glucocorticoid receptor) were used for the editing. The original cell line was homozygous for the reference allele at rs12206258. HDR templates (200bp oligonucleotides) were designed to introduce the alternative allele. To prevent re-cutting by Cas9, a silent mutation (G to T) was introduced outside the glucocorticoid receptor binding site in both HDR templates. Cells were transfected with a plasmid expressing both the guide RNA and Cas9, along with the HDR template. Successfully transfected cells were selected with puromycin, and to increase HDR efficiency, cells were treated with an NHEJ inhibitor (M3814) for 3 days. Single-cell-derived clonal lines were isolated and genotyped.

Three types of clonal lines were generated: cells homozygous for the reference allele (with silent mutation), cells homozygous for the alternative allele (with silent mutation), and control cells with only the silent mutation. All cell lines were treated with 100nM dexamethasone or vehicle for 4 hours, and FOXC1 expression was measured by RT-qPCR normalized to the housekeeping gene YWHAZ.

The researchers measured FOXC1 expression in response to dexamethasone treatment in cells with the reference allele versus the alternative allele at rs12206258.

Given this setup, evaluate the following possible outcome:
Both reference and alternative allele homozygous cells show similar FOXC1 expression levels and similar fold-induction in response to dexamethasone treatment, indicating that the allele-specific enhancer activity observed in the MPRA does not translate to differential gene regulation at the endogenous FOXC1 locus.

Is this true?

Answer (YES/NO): NO